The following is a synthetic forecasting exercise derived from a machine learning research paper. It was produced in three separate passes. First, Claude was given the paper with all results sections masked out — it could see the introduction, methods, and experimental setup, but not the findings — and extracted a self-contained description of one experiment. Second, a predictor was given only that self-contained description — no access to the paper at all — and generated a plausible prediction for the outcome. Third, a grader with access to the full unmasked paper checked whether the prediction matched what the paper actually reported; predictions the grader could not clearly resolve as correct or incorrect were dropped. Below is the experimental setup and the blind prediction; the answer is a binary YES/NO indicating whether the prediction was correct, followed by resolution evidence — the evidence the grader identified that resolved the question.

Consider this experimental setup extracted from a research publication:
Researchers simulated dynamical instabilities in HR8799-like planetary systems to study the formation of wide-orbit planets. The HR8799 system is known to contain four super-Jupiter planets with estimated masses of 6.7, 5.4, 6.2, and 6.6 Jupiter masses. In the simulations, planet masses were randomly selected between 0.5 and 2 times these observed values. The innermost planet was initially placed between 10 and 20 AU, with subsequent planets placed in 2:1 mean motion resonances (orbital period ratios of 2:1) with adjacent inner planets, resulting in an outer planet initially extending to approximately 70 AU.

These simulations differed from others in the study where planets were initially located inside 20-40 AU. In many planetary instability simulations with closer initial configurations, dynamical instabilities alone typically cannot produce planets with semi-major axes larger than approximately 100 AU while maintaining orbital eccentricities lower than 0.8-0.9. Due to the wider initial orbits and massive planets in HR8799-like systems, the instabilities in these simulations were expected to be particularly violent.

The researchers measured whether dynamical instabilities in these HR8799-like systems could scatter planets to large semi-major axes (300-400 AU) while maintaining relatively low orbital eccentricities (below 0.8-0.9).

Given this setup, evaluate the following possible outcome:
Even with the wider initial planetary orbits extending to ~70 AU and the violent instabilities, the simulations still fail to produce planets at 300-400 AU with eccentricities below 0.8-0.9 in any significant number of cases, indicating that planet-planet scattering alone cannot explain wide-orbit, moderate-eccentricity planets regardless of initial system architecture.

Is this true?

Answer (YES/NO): NO